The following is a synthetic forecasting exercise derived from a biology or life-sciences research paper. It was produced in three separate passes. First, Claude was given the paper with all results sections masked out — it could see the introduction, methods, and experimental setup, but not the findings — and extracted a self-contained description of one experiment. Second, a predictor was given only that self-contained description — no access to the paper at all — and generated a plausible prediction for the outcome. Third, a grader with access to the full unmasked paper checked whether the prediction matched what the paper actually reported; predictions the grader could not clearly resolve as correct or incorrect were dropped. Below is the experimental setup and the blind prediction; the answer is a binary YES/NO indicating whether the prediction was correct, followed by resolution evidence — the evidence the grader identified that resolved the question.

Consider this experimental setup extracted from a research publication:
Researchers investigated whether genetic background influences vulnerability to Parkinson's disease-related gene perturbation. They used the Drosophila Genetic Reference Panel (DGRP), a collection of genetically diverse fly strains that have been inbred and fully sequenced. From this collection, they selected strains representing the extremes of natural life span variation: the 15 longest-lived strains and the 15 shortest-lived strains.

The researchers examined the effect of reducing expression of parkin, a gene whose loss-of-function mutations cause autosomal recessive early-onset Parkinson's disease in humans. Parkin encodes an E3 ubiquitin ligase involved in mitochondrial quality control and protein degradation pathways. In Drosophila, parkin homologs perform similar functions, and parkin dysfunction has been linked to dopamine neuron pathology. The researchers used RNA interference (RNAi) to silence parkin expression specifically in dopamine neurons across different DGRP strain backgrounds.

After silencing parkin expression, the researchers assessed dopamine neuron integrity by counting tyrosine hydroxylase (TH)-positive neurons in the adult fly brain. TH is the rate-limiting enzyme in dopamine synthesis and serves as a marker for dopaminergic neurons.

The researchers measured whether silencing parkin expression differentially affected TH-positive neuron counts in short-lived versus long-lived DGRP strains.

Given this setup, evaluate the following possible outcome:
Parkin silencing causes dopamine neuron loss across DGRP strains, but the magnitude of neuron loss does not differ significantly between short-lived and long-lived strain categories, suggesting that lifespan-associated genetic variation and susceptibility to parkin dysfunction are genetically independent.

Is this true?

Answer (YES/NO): NO